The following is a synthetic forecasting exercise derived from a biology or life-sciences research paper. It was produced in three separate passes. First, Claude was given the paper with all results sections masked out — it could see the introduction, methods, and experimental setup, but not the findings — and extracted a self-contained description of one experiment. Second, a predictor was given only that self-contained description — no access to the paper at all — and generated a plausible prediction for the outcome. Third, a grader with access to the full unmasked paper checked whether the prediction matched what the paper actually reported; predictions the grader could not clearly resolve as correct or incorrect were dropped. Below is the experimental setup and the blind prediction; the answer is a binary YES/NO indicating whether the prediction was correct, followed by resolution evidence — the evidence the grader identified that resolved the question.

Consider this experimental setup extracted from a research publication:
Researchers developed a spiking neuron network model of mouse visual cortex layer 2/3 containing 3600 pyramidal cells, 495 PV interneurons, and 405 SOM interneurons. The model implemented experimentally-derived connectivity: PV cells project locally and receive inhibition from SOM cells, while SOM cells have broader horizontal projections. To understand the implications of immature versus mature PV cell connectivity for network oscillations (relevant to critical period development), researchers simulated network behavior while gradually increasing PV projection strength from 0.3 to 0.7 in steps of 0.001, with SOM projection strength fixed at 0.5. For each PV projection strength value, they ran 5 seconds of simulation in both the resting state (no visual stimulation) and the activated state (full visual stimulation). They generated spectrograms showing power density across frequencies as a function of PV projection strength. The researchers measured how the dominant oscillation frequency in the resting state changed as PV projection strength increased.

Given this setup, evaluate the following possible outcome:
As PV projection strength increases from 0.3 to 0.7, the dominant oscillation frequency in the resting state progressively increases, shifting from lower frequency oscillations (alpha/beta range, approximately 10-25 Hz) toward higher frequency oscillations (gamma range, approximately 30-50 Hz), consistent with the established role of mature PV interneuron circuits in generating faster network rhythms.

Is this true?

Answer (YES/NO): YES